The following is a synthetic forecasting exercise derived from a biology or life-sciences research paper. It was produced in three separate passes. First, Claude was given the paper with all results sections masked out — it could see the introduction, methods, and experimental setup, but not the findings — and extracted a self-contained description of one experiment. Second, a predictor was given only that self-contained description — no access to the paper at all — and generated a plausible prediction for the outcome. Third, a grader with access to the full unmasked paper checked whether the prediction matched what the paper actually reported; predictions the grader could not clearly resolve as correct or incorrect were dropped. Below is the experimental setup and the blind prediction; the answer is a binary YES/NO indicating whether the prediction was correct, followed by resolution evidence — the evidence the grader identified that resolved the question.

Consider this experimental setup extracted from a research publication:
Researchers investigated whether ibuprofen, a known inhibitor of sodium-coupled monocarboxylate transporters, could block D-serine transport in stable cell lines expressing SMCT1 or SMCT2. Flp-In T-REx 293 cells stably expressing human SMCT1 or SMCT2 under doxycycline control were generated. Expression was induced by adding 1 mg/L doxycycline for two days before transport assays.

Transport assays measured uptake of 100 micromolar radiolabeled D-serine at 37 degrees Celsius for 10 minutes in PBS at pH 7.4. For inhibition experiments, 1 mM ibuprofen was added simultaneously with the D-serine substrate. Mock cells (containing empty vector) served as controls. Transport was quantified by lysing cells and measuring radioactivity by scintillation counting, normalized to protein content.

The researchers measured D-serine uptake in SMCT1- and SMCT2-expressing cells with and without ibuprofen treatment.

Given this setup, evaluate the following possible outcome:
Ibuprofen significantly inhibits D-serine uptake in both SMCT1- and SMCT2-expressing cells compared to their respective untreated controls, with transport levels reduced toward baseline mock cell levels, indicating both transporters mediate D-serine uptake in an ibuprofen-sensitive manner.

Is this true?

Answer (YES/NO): YES